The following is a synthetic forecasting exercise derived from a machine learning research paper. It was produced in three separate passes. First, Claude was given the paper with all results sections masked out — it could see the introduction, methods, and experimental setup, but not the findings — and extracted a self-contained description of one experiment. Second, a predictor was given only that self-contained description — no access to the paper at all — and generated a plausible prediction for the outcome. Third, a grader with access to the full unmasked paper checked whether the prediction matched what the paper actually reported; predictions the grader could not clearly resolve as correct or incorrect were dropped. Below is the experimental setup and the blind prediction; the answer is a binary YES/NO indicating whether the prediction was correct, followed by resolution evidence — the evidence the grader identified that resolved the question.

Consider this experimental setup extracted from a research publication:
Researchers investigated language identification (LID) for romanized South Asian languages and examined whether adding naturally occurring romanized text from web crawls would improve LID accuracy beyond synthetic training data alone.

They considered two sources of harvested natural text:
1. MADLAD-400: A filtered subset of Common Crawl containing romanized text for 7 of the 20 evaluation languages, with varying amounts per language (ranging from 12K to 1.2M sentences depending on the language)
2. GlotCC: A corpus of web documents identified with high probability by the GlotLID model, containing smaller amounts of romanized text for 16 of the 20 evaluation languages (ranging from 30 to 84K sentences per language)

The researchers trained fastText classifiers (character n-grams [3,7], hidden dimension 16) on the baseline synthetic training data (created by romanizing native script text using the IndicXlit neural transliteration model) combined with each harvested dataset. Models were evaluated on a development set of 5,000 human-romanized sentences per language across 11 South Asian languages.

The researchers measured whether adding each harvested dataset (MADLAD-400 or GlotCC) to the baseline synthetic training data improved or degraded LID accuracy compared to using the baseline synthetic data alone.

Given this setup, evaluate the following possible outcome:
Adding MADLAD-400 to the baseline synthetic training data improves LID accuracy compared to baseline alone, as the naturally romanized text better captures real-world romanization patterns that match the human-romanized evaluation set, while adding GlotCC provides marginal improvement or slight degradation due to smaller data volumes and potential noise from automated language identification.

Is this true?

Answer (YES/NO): NO